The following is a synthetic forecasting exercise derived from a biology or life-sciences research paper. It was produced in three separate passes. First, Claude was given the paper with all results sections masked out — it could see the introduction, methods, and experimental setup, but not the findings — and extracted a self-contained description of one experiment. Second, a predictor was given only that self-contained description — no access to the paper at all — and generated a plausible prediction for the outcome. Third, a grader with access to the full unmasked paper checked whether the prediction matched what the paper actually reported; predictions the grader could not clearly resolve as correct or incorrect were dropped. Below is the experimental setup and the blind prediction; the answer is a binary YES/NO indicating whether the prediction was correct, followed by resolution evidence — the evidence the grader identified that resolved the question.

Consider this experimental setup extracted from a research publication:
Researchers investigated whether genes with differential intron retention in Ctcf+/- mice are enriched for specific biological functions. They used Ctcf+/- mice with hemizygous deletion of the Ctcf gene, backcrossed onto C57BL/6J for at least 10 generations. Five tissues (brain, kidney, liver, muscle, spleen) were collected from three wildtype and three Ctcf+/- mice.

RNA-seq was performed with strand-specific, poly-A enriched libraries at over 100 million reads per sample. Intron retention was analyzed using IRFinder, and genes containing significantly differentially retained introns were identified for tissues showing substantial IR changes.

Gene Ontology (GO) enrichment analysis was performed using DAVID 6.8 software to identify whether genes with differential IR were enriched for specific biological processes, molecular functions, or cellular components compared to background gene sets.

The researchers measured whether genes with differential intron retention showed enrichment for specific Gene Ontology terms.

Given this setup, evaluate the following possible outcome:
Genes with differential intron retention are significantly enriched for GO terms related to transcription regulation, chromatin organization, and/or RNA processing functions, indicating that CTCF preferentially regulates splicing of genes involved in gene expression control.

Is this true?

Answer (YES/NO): NO